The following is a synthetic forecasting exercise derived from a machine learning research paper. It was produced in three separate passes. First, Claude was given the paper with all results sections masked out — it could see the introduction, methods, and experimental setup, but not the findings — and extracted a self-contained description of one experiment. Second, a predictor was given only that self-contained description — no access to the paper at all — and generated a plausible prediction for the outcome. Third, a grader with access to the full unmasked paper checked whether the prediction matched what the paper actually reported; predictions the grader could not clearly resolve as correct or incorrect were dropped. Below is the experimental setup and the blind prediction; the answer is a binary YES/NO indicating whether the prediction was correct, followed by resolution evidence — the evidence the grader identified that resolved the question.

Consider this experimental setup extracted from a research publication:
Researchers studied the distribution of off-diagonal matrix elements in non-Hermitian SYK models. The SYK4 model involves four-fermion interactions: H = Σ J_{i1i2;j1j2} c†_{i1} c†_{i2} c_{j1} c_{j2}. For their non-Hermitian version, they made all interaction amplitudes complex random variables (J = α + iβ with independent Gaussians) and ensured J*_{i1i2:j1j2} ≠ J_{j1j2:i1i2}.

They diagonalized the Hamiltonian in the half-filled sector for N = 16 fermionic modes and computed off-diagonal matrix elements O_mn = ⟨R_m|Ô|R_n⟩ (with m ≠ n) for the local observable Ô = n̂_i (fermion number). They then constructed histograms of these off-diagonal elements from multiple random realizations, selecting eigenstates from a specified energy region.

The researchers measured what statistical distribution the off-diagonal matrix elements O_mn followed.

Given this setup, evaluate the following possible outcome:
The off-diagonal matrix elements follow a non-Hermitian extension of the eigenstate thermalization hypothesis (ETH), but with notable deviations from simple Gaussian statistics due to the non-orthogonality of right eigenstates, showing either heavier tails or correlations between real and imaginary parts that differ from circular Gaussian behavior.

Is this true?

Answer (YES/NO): NO